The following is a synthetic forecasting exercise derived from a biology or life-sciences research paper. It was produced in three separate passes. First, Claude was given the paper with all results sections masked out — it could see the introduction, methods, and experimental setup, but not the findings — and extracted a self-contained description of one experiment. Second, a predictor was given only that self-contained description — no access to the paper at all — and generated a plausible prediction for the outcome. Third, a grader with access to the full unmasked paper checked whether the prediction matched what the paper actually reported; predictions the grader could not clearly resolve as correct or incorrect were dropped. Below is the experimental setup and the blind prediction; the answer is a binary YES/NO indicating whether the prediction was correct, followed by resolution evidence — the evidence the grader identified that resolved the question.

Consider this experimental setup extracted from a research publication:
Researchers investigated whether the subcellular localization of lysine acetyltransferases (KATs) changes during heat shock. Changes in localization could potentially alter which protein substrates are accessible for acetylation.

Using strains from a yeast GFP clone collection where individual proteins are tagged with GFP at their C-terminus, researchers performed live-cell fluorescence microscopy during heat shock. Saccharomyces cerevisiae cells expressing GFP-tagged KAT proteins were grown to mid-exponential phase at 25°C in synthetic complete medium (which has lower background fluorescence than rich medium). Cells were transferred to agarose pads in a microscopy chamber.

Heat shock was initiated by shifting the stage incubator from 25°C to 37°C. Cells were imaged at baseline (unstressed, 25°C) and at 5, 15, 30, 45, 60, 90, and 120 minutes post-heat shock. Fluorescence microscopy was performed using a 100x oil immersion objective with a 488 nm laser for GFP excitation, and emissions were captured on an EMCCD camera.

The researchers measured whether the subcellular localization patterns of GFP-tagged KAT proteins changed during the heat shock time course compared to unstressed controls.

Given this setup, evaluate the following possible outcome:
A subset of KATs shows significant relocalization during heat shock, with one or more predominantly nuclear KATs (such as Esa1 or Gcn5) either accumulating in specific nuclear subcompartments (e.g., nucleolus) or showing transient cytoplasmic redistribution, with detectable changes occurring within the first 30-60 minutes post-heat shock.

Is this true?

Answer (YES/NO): NO